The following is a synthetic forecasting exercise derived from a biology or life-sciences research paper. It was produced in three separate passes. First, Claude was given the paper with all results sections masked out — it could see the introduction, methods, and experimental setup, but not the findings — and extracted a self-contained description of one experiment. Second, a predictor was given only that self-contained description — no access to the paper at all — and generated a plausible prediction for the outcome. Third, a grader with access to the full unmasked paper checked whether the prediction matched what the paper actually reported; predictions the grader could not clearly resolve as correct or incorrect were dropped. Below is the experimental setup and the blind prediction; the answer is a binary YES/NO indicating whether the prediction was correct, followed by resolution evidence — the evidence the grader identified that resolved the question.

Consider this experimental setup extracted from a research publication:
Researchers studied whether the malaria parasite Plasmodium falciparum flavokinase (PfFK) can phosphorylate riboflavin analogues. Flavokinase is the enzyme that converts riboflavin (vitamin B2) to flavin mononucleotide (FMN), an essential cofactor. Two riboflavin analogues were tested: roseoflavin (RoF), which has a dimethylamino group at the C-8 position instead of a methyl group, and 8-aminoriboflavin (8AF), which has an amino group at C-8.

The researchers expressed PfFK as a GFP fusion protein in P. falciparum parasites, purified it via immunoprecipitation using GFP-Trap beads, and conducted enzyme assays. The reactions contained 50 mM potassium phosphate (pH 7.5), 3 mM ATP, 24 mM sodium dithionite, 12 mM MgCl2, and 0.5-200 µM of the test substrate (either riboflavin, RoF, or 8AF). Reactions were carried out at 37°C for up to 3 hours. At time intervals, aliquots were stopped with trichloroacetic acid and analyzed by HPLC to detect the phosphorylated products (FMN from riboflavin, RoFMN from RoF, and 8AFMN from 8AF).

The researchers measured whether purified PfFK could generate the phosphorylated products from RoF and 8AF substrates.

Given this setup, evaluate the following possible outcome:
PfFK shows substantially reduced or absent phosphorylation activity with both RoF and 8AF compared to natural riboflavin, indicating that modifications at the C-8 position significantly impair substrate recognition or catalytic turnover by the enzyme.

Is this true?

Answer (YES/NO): NO